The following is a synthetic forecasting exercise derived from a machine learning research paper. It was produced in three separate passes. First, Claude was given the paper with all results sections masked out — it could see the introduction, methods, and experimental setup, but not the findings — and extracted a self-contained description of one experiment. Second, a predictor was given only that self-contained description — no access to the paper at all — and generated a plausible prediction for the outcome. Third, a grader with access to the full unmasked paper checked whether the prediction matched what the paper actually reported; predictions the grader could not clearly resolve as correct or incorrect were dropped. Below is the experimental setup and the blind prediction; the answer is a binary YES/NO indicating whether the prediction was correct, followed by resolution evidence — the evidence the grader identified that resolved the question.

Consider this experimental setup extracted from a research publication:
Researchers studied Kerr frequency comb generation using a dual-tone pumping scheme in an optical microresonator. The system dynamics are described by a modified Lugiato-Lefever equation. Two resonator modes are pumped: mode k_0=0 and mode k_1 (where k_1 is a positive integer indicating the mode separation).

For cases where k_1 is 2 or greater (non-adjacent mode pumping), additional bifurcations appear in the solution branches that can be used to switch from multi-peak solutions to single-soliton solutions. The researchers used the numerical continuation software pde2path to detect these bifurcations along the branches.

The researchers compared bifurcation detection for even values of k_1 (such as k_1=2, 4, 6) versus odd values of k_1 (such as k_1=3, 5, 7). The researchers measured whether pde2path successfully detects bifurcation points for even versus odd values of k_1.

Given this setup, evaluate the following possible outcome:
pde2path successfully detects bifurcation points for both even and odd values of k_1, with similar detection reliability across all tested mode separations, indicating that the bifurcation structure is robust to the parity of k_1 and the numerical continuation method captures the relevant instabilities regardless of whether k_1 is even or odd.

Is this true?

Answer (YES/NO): NO